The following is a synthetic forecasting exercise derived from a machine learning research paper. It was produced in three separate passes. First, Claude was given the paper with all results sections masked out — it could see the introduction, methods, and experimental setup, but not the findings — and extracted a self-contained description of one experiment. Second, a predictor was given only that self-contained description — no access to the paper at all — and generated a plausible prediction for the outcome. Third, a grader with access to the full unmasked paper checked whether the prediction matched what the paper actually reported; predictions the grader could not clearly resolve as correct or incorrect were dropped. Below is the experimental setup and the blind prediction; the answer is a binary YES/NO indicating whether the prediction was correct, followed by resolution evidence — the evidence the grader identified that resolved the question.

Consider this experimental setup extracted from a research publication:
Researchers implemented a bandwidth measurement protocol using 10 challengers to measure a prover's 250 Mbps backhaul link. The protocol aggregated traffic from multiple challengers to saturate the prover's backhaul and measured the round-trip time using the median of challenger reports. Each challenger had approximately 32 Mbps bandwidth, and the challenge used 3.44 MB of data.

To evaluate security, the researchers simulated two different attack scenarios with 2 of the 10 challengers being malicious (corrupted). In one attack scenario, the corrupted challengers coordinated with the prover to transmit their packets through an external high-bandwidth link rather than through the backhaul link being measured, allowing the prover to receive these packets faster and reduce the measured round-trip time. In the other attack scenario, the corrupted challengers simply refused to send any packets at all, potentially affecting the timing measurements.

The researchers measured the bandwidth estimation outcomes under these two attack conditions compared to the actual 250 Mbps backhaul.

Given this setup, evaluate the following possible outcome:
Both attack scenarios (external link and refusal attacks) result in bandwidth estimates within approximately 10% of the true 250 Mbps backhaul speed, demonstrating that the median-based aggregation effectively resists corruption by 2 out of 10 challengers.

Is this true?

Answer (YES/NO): NO